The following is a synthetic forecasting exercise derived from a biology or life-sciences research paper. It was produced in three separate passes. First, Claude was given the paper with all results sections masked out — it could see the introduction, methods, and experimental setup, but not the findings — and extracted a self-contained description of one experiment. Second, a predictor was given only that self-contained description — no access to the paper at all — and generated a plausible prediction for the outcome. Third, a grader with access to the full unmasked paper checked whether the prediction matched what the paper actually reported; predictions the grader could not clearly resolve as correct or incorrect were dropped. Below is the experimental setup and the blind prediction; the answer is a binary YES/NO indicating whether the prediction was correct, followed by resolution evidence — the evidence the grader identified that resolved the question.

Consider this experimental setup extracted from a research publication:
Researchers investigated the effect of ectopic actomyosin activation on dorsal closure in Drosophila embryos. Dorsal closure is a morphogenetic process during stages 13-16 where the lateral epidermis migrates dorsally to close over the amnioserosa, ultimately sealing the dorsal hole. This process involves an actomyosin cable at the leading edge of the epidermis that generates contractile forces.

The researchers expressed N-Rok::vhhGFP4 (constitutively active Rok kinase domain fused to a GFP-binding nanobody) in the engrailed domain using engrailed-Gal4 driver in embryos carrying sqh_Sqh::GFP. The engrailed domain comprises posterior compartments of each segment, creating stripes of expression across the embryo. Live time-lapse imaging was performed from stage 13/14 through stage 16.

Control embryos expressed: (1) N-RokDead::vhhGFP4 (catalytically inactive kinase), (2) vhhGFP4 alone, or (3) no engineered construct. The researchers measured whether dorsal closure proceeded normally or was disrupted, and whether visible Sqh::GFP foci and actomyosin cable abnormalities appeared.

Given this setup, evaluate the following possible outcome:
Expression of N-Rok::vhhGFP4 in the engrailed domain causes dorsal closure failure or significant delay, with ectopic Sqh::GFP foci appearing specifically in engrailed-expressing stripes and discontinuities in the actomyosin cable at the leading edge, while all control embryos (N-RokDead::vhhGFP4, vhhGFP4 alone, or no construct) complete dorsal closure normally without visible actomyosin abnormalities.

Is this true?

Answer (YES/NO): YES